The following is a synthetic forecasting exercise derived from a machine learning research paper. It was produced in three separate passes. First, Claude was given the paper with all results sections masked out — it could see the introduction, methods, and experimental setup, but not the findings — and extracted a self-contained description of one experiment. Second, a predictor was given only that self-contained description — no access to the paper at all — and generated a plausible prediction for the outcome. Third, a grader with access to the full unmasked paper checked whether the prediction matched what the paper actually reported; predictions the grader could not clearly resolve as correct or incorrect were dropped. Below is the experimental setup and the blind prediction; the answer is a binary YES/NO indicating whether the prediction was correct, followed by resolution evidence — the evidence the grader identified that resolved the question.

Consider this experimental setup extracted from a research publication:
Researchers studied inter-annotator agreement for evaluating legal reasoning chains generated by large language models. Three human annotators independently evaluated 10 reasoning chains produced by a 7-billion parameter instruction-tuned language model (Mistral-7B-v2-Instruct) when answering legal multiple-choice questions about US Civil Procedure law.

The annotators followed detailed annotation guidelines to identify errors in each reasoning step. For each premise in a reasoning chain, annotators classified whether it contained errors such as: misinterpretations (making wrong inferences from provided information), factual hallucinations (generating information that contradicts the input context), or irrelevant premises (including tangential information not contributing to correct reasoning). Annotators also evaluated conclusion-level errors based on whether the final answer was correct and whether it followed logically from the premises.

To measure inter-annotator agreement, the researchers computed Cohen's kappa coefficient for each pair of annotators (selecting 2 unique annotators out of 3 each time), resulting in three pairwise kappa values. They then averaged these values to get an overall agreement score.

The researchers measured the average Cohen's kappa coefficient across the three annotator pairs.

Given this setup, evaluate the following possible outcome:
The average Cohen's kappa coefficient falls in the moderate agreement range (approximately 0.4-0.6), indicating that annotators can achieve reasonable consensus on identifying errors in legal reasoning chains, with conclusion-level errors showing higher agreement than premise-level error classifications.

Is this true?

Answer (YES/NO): NO